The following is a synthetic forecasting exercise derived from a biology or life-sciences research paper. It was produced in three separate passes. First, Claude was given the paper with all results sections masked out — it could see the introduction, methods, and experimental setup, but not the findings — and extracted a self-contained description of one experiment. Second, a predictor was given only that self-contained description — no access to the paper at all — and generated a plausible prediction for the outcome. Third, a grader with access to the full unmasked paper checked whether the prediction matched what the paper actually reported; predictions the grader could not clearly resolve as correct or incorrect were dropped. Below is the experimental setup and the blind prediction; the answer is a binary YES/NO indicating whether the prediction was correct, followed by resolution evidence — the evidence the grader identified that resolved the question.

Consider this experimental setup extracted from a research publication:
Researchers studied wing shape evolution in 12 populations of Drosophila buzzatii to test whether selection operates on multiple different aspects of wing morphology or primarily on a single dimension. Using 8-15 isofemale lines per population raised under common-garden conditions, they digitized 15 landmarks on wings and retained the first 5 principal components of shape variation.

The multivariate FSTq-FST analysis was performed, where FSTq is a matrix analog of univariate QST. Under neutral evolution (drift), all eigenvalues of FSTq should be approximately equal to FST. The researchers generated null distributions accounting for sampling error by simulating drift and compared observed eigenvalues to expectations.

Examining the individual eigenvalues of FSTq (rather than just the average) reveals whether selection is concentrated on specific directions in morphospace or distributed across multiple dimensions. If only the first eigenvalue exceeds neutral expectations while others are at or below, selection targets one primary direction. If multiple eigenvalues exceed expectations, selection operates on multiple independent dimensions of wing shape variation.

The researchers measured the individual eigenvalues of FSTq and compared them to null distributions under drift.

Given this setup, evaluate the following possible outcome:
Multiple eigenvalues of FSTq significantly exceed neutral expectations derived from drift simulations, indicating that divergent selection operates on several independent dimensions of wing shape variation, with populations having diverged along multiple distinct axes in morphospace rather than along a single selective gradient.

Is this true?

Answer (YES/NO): YES